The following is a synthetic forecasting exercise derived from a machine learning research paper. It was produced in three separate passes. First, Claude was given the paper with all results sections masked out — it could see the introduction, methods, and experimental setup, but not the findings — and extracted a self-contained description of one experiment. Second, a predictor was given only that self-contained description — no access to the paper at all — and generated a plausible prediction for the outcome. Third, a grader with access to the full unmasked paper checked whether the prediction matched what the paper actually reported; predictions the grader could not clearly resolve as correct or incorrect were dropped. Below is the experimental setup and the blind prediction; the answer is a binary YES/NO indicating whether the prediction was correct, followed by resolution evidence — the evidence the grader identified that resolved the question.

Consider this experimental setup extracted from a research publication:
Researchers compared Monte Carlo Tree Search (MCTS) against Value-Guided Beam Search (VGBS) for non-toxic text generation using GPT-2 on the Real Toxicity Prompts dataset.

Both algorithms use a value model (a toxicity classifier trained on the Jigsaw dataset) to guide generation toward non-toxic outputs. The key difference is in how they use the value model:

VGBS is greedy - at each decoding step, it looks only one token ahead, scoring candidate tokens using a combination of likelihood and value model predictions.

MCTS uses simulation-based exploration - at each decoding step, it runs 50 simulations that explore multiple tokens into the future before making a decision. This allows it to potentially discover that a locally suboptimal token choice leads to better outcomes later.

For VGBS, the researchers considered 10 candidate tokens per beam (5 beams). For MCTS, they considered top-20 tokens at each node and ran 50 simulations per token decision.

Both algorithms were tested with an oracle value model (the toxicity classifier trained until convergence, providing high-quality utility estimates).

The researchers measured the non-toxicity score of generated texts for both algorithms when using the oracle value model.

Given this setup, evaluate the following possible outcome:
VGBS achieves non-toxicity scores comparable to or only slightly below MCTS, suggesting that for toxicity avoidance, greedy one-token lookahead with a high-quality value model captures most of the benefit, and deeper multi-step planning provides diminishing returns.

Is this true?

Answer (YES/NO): NO